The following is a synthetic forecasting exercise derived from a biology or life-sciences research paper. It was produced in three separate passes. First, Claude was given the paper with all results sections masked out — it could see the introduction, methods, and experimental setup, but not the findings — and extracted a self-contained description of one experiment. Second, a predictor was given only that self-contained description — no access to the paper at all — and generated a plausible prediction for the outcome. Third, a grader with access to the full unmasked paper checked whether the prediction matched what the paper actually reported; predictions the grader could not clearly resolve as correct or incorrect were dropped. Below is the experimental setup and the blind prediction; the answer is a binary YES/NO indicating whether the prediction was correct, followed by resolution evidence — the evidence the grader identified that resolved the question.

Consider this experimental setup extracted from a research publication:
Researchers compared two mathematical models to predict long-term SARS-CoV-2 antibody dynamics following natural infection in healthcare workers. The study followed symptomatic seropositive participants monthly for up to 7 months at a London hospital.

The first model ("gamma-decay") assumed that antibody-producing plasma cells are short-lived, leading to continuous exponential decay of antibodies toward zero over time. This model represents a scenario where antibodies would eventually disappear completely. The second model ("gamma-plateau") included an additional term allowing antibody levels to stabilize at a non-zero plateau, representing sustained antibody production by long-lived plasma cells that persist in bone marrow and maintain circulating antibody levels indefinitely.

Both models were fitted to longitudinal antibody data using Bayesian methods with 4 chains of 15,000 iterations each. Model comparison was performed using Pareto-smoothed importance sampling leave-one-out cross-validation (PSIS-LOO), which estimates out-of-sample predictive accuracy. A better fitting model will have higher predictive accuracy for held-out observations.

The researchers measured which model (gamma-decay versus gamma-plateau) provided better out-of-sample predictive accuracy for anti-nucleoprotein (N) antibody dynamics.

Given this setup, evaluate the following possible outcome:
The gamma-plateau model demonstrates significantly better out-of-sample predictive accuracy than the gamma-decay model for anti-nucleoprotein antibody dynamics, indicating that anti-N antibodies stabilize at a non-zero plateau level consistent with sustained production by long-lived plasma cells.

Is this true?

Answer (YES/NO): NO